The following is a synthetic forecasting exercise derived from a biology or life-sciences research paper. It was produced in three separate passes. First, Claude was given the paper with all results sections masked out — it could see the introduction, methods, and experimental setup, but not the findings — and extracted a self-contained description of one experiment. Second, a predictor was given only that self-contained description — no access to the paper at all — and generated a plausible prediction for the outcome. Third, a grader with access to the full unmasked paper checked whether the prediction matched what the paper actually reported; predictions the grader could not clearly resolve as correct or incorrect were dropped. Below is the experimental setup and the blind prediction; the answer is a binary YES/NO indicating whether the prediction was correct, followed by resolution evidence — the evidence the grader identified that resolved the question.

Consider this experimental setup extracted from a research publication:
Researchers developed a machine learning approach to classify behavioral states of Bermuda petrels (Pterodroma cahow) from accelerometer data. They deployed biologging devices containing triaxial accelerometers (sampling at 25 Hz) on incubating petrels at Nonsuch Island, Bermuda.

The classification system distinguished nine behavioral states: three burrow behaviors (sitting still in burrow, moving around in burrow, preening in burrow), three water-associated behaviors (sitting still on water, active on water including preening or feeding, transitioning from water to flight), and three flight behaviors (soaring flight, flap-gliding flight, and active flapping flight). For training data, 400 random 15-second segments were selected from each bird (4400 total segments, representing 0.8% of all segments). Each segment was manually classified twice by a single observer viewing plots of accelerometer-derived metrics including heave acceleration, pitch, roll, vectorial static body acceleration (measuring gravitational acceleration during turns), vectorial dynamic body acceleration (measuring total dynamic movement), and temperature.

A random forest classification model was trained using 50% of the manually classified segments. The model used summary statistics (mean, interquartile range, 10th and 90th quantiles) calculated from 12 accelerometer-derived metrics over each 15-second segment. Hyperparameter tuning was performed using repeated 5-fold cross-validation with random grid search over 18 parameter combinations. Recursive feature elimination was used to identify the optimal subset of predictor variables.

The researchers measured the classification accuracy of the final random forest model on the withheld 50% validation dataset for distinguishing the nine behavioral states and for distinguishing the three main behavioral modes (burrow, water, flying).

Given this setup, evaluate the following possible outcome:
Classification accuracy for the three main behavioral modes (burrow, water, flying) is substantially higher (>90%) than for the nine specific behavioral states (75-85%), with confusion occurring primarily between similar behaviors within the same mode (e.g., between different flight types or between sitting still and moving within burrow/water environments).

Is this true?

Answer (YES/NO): NO